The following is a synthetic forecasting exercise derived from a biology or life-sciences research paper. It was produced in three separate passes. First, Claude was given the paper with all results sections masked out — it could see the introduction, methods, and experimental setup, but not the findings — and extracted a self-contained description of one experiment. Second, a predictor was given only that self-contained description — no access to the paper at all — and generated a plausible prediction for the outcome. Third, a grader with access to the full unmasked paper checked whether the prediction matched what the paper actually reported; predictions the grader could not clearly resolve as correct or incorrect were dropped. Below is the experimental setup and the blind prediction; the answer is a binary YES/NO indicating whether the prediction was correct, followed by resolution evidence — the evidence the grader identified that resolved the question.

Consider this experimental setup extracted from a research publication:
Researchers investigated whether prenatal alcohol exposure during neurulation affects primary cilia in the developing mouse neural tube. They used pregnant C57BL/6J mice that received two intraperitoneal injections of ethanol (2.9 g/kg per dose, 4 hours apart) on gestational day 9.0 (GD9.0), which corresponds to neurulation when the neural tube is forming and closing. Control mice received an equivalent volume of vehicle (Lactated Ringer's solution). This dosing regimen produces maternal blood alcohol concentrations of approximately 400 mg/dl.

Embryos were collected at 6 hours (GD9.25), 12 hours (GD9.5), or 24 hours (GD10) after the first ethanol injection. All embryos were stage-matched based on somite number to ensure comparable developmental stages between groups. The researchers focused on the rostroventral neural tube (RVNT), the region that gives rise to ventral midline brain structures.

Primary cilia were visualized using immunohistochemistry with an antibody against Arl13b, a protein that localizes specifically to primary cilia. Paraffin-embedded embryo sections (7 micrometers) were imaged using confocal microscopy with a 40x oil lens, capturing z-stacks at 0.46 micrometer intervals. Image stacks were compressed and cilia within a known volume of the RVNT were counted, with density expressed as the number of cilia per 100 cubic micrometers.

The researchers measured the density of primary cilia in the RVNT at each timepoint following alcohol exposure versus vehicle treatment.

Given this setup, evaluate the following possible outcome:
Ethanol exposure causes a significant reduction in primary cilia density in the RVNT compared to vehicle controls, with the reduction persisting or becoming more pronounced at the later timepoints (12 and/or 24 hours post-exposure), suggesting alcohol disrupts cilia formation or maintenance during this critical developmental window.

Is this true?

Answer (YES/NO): NO